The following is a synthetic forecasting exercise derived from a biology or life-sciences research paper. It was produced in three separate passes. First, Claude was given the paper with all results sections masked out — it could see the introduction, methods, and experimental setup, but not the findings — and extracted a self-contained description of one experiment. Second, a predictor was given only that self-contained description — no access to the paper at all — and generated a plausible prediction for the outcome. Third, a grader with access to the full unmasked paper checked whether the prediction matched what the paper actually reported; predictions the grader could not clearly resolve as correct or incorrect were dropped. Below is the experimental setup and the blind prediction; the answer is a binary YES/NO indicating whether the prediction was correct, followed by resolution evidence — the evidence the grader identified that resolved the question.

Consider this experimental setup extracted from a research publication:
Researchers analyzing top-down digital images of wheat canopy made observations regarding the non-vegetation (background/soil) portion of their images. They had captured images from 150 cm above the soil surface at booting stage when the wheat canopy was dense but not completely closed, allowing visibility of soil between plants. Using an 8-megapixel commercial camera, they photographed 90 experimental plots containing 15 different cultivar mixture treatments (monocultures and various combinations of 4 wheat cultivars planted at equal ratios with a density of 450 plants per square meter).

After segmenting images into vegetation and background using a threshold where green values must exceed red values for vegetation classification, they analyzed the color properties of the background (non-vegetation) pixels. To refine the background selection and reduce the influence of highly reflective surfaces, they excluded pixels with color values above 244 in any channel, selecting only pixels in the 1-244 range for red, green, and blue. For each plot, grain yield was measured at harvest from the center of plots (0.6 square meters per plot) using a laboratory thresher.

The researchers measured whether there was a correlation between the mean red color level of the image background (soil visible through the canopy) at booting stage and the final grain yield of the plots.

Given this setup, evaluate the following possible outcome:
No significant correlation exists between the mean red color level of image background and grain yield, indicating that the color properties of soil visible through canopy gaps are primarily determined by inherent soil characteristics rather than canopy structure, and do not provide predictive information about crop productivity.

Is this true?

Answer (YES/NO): NO